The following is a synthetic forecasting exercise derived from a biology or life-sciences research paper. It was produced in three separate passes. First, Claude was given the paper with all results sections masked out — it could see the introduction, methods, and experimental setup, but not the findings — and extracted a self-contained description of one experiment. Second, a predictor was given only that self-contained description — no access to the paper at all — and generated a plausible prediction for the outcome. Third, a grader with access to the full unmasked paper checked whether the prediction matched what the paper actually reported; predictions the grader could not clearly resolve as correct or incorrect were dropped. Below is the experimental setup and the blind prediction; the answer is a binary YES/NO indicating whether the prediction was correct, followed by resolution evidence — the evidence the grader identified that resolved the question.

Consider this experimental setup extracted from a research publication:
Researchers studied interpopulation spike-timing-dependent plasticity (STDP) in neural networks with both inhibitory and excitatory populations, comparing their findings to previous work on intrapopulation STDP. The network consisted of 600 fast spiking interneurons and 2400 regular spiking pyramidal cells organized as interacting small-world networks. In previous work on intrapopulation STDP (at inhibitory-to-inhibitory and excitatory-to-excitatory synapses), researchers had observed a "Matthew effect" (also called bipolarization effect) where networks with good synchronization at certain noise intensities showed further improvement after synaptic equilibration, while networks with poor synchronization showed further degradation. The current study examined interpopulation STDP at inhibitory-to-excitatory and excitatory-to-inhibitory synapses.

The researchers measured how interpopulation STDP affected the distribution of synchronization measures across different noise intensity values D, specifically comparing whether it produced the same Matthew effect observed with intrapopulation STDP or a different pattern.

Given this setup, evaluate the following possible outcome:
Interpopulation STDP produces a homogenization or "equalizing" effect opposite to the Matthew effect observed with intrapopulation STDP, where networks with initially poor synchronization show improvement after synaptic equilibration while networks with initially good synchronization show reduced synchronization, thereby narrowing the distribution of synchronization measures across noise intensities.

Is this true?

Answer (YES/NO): YES